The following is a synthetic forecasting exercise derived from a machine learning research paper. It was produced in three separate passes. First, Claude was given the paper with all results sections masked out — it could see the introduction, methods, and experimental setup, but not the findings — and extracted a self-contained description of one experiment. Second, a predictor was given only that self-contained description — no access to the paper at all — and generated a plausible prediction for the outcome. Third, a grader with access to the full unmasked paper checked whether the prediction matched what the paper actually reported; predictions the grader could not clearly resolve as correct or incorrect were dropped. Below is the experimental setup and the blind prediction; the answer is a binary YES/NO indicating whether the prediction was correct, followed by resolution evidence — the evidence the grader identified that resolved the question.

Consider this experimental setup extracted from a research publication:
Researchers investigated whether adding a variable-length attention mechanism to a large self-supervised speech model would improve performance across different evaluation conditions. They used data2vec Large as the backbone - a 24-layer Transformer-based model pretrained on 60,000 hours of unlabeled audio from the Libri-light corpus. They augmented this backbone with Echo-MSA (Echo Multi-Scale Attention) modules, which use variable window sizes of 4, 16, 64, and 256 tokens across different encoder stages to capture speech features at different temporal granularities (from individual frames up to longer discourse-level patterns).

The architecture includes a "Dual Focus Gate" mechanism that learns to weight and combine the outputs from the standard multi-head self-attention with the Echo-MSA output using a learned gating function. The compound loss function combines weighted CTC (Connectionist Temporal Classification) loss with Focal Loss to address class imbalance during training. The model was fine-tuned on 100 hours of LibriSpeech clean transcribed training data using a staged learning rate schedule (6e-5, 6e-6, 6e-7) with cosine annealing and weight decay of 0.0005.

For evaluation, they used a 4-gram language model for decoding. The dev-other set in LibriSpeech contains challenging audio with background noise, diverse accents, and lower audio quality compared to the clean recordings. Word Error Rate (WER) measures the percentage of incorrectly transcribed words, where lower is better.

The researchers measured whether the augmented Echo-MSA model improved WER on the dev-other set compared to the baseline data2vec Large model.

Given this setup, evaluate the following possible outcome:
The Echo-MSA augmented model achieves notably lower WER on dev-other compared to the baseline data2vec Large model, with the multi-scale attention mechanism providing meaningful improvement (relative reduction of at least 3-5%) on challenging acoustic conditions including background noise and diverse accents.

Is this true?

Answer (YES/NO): NO